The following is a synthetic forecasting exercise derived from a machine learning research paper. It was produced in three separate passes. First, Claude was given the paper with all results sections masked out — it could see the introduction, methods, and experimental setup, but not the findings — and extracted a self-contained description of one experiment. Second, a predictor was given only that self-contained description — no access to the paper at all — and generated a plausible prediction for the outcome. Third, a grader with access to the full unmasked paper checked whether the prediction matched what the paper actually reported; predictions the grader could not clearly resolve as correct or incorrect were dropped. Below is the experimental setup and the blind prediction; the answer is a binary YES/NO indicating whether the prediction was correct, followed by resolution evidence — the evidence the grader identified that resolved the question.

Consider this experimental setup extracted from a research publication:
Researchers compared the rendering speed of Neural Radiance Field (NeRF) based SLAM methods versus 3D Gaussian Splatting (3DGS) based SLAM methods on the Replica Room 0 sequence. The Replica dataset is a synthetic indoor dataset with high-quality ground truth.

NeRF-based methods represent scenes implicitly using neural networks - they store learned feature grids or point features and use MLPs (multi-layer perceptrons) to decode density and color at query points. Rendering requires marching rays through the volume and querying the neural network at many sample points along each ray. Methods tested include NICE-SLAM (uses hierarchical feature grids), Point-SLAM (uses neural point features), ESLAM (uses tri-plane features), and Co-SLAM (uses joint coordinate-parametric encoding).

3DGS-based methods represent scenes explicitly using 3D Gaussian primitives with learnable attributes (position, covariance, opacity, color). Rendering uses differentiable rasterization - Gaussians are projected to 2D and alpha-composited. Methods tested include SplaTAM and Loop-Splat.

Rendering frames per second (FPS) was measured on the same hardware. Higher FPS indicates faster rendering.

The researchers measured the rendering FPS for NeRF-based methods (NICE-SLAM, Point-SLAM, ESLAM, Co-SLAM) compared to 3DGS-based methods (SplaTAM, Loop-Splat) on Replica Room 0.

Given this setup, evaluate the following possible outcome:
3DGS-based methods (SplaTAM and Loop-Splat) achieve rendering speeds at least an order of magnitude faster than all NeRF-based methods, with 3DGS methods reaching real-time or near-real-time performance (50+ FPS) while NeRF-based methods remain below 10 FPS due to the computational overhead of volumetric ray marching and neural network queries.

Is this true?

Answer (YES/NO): YES